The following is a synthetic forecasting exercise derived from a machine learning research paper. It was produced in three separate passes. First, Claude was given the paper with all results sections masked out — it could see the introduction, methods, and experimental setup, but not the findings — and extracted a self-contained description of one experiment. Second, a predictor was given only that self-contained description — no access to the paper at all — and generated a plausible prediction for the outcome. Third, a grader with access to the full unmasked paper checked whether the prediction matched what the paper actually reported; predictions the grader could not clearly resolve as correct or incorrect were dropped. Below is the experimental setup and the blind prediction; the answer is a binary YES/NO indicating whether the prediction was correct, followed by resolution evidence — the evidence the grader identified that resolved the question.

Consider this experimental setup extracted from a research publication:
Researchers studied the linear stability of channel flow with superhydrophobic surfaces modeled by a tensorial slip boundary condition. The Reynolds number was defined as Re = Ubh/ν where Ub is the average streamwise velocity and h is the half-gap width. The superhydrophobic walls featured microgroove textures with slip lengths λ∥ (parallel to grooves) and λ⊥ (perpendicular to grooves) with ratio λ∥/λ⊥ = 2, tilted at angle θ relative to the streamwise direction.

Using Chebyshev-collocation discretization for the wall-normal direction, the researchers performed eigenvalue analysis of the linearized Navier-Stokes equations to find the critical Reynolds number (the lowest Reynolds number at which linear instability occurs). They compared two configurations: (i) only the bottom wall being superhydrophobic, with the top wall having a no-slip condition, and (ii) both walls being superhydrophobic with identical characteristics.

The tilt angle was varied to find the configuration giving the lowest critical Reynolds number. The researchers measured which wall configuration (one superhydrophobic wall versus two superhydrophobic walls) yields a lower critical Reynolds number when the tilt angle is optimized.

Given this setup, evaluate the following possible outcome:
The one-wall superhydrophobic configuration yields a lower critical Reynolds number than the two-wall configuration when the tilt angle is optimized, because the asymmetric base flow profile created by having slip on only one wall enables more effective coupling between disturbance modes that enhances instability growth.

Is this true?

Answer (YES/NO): NO